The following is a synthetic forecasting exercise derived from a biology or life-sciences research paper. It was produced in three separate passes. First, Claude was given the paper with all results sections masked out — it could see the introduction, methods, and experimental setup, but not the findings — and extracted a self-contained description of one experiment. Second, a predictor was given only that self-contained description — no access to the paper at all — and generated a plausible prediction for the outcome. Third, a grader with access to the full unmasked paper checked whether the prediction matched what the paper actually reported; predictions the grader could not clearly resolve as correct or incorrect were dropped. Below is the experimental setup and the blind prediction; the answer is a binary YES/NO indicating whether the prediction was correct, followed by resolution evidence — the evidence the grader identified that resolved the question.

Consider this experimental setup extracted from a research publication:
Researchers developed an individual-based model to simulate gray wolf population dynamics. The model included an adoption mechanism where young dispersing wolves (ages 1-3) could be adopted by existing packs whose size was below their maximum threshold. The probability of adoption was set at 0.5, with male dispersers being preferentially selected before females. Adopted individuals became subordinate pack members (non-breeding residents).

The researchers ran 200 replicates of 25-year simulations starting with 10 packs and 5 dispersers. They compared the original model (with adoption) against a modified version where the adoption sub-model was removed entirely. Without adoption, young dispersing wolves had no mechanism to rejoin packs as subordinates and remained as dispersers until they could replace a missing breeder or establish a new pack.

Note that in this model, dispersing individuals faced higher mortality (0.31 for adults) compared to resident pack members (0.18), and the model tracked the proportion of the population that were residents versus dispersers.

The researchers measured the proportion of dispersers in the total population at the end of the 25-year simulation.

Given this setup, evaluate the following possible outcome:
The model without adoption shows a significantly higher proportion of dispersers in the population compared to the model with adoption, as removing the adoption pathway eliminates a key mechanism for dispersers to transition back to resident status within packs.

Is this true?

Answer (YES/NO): YES